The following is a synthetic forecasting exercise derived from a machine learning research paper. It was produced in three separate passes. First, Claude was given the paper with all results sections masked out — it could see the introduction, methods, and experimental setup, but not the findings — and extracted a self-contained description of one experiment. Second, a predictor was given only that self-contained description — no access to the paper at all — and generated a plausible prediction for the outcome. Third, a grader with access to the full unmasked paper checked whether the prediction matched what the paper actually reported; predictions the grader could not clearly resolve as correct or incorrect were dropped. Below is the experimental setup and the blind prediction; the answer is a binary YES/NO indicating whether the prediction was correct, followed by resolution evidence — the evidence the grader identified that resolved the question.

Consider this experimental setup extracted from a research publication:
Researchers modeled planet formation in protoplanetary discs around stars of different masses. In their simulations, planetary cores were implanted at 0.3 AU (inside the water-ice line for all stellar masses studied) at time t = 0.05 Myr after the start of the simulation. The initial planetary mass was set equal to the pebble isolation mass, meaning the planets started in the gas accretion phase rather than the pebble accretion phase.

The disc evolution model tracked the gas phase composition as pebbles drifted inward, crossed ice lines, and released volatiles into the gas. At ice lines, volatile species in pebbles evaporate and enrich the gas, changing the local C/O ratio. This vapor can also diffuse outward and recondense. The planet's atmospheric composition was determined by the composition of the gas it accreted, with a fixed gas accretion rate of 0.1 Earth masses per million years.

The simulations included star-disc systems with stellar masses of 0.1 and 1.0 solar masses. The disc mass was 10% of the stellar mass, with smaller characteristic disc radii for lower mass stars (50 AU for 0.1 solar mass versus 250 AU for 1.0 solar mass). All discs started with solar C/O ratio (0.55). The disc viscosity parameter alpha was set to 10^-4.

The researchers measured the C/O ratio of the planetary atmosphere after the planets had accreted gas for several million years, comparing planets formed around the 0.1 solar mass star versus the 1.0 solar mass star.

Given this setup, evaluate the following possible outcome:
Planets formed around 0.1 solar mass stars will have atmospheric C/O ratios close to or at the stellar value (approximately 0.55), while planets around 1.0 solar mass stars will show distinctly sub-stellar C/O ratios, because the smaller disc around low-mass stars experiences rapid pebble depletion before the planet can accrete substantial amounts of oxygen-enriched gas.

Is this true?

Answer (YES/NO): NO